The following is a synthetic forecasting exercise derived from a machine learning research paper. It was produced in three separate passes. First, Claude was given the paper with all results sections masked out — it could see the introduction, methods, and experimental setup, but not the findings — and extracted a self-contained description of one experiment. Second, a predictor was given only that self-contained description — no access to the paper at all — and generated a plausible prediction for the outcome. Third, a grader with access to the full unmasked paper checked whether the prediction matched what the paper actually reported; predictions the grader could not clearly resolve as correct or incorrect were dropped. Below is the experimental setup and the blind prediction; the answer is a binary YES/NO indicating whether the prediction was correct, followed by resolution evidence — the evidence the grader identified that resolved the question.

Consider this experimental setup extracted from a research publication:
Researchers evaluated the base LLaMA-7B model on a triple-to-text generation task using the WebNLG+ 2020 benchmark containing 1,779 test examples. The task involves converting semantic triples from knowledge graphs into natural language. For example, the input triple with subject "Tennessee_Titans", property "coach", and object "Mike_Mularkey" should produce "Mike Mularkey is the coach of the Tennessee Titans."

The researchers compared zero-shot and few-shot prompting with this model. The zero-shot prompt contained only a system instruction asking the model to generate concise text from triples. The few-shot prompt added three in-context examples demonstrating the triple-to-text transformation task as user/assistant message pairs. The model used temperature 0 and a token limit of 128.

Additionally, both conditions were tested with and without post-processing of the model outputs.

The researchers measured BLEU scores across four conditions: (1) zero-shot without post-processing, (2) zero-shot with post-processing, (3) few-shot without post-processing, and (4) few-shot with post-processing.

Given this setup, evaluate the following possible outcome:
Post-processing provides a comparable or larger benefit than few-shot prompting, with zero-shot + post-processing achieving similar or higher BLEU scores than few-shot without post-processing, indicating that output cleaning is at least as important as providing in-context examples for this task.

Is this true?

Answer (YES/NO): YES